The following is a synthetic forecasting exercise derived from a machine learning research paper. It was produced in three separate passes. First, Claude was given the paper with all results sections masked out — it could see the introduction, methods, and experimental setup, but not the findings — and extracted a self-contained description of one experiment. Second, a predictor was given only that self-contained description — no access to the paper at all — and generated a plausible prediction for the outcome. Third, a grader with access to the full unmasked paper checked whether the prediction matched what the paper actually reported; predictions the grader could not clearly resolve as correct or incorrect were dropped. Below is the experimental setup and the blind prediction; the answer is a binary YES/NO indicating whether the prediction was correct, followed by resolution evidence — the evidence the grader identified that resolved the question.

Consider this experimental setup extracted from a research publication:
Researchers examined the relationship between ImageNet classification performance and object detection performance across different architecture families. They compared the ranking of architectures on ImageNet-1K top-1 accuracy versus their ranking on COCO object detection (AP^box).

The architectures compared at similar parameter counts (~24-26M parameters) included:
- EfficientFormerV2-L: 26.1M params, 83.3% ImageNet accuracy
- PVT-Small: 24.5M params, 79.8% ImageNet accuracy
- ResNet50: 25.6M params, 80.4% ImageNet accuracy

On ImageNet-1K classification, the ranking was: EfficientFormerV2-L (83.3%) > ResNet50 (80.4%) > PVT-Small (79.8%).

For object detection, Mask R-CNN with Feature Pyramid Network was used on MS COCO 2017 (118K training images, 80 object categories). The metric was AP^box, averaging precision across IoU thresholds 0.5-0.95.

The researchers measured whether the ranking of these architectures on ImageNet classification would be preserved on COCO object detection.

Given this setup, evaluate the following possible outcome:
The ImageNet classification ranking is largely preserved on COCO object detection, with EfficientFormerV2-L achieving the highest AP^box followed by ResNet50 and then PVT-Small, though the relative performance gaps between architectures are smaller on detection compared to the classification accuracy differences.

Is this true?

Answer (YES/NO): NO